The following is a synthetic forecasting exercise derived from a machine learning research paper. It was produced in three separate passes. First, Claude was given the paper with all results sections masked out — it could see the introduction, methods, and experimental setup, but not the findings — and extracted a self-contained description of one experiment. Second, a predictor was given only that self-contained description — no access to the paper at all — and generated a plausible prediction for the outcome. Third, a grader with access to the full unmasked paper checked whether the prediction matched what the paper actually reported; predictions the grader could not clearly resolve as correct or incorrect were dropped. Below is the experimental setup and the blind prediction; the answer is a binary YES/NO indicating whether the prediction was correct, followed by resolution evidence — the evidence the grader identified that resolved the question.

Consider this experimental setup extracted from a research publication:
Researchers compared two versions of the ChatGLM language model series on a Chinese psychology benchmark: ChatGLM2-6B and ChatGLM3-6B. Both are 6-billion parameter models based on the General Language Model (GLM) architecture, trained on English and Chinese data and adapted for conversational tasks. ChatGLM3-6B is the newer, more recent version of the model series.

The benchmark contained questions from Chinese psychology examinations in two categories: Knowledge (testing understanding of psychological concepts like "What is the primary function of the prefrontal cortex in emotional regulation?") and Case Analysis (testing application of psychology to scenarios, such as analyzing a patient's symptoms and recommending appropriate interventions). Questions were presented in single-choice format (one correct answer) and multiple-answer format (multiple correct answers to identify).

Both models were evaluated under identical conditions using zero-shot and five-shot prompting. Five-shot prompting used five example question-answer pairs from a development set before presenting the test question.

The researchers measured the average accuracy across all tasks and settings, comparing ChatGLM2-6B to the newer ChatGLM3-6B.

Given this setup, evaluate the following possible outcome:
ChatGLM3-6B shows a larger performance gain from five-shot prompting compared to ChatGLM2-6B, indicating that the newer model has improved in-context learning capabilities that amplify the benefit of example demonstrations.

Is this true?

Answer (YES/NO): NO